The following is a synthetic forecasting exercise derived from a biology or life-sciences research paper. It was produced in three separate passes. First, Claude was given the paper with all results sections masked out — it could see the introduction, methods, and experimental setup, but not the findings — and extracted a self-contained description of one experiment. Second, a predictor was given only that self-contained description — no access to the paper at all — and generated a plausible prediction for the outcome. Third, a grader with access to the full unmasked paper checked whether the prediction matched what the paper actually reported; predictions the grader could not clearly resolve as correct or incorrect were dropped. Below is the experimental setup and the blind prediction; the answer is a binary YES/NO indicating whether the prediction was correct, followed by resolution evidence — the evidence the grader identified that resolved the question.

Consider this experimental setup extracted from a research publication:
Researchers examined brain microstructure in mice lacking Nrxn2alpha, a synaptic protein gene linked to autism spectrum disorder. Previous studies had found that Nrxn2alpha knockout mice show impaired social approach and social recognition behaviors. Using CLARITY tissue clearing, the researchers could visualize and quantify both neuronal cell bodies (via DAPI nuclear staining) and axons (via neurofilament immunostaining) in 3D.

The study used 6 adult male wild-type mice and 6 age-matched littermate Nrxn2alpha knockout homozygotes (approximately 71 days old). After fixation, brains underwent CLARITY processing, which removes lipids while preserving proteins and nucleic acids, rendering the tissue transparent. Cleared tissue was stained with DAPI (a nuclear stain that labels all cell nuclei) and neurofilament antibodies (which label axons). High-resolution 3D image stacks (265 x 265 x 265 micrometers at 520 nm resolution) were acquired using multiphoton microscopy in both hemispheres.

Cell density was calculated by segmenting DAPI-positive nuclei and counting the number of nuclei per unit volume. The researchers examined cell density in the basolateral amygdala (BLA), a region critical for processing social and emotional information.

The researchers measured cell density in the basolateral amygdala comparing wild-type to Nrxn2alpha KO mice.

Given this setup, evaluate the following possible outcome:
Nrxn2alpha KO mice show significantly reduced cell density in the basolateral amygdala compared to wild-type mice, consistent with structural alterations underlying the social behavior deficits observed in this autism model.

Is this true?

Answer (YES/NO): NO